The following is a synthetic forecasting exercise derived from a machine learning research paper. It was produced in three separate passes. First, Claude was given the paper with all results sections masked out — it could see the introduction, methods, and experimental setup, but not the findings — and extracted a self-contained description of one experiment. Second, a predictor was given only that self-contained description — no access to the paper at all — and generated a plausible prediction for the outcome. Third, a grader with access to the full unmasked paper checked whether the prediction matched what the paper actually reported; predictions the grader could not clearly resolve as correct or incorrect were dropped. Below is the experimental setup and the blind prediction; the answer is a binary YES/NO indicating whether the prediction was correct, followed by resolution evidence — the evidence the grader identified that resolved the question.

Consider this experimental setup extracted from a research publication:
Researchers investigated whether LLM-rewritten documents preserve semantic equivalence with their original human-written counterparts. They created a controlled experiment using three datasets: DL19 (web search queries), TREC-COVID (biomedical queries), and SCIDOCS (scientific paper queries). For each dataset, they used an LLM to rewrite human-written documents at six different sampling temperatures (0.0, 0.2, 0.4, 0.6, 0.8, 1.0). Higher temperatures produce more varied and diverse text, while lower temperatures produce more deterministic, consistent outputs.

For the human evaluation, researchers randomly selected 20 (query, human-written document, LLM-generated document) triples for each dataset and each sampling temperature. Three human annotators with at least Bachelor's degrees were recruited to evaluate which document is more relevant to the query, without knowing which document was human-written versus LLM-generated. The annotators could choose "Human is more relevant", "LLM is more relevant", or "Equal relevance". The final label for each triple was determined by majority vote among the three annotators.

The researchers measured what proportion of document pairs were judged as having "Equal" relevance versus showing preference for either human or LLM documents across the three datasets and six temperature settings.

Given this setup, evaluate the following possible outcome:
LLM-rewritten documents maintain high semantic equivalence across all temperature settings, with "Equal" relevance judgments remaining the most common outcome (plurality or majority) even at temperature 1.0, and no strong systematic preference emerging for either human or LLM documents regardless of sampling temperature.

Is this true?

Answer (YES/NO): YES